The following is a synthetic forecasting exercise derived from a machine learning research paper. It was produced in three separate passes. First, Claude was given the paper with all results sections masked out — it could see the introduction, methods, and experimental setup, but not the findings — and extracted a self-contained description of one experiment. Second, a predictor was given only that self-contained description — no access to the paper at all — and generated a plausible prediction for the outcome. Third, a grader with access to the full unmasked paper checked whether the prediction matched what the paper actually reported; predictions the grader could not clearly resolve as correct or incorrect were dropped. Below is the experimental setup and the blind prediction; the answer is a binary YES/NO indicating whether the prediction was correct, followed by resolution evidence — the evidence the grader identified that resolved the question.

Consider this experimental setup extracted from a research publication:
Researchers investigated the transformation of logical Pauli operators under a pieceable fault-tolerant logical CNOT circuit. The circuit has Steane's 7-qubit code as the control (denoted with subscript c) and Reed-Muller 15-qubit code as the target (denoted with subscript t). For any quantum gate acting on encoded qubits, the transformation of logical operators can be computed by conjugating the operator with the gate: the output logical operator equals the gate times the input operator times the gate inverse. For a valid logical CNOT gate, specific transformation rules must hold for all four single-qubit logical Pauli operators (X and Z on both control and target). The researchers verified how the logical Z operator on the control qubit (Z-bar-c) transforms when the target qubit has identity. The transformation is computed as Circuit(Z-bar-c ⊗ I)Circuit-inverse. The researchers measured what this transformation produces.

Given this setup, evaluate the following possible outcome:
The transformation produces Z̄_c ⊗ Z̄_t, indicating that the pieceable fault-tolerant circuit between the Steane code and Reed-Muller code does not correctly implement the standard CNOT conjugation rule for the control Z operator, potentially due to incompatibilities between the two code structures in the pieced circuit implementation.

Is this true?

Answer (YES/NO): NO